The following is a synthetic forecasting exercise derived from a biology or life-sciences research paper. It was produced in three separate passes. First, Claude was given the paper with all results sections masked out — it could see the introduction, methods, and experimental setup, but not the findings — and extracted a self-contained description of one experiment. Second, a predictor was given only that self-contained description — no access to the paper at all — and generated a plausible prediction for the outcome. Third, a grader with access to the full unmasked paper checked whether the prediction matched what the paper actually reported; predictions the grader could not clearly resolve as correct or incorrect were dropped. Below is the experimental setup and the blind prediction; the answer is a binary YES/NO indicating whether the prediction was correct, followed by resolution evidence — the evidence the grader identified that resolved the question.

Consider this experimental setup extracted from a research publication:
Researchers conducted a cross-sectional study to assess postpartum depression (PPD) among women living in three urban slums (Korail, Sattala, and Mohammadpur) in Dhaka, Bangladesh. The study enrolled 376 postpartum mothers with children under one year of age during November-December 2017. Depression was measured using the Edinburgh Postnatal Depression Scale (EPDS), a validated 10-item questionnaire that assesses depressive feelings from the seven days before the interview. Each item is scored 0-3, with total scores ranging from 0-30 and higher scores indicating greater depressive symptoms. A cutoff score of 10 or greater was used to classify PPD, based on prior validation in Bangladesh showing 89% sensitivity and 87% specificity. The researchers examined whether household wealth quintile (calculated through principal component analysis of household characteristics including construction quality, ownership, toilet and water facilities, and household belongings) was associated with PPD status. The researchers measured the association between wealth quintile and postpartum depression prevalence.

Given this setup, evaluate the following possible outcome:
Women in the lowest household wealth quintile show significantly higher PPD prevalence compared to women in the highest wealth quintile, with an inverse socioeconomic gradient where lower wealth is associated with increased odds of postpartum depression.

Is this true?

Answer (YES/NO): NO